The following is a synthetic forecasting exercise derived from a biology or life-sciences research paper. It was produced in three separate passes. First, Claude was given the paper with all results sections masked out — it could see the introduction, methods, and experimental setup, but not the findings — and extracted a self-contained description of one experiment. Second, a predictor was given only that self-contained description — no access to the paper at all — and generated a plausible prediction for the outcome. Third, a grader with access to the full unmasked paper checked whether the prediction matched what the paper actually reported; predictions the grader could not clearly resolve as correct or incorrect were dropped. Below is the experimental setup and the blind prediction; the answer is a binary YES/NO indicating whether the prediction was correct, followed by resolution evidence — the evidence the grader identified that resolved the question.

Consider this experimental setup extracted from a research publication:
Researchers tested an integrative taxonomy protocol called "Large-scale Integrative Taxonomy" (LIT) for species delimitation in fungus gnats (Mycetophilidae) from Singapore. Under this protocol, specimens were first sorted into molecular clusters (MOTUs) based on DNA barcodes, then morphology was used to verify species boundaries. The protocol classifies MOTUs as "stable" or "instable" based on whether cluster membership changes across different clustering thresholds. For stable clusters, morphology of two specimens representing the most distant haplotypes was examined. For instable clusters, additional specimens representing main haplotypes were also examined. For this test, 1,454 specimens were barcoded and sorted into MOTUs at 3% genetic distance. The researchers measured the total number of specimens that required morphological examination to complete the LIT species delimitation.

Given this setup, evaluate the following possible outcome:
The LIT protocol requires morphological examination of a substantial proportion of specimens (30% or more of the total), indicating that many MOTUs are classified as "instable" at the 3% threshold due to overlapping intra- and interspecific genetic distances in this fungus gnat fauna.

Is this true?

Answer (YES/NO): NO